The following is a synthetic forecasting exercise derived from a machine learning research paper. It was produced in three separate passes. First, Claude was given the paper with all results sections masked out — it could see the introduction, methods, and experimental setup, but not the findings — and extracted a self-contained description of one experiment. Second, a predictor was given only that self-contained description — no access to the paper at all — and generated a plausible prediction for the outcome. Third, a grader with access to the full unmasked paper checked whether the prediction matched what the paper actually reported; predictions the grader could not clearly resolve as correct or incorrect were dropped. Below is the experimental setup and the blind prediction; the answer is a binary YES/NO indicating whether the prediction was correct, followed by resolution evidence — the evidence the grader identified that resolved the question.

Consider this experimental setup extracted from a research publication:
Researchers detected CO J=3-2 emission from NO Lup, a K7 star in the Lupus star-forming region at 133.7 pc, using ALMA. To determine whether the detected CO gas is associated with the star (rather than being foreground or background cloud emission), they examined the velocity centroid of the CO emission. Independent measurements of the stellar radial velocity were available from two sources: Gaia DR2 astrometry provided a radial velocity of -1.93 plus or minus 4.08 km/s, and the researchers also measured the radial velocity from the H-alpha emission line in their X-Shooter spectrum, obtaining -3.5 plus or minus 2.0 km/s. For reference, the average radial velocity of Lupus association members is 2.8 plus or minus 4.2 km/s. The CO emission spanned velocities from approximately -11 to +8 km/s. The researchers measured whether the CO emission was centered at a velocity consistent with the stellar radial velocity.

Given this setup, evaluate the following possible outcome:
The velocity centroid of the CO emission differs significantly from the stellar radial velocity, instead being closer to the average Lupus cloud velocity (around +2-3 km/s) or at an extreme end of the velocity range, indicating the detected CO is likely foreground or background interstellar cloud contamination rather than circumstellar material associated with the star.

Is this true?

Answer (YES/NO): NO